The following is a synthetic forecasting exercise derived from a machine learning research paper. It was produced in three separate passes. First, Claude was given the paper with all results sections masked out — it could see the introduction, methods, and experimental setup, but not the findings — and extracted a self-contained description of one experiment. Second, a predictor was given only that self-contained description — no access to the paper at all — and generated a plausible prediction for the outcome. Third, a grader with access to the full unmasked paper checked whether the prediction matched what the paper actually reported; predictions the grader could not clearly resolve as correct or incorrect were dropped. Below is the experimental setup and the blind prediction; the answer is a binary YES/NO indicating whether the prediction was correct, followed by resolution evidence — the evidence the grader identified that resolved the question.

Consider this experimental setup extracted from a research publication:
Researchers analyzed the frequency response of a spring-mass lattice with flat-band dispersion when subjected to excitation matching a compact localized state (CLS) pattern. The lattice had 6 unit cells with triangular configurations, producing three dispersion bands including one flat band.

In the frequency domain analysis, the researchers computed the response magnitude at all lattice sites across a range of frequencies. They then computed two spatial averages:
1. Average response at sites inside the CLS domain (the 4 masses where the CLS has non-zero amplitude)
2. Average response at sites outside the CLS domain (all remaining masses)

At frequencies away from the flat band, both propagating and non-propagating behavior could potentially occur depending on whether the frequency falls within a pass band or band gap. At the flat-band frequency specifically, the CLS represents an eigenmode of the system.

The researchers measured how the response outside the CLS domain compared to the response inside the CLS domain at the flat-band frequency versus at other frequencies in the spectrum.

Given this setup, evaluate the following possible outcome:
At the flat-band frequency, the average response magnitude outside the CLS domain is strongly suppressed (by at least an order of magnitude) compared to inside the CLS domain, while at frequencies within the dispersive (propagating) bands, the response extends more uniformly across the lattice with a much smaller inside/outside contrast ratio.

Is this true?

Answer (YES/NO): YES